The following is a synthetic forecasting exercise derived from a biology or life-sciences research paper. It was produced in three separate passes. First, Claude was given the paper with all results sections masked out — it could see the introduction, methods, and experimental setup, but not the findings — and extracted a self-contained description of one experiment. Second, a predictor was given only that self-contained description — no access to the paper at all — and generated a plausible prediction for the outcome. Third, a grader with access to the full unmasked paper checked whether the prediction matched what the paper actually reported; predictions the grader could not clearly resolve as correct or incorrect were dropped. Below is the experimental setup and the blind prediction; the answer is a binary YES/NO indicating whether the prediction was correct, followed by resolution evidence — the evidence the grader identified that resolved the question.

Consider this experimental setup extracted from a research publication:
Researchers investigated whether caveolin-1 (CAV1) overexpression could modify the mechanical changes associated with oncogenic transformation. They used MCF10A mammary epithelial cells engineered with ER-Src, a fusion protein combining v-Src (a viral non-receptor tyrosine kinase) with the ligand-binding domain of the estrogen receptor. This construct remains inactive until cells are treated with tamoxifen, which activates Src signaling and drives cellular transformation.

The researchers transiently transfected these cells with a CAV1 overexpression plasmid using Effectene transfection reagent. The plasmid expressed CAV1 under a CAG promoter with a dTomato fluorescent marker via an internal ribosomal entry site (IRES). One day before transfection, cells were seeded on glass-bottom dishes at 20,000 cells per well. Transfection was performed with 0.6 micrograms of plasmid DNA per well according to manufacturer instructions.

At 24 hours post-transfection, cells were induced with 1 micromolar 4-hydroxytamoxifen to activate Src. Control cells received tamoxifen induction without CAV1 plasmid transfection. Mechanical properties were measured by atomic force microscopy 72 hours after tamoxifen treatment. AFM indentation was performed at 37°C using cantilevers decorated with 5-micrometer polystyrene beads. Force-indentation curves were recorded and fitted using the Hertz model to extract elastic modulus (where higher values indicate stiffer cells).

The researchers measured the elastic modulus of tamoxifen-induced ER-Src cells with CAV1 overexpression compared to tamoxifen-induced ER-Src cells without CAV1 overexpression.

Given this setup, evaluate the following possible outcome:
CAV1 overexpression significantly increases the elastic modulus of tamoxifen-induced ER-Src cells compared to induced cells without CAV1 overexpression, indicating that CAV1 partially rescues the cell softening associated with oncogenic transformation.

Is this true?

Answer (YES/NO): NO